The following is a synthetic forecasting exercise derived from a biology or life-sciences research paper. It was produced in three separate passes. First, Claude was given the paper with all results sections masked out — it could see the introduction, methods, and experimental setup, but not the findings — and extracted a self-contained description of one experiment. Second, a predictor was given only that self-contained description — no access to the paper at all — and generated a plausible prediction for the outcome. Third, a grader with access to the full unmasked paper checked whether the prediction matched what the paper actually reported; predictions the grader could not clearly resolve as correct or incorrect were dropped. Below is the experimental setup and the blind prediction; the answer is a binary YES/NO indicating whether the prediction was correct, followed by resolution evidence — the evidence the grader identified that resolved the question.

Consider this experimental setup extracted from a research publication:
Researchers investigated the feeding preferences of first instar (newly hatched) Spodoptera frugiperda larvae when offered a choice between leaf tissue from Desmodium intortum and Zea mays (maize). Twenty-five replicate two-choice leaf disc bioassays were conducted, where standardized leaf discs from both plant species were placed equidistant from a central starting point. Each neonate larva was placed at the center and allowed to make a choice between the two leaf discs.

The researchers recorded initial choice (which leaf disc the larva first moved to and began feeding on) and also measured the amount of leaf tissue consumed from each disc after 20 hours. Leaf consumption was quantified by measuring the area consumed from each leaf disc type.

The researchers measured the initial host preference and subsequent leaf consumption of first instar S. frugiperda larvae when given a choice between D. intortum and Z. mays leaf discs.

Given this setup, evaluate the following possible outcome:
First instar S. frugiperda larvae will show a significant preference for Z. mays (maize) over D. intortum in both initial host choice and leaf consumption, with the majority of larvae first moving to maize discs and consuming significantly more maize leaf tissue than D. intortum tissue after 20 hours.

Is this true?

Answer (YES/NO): NO